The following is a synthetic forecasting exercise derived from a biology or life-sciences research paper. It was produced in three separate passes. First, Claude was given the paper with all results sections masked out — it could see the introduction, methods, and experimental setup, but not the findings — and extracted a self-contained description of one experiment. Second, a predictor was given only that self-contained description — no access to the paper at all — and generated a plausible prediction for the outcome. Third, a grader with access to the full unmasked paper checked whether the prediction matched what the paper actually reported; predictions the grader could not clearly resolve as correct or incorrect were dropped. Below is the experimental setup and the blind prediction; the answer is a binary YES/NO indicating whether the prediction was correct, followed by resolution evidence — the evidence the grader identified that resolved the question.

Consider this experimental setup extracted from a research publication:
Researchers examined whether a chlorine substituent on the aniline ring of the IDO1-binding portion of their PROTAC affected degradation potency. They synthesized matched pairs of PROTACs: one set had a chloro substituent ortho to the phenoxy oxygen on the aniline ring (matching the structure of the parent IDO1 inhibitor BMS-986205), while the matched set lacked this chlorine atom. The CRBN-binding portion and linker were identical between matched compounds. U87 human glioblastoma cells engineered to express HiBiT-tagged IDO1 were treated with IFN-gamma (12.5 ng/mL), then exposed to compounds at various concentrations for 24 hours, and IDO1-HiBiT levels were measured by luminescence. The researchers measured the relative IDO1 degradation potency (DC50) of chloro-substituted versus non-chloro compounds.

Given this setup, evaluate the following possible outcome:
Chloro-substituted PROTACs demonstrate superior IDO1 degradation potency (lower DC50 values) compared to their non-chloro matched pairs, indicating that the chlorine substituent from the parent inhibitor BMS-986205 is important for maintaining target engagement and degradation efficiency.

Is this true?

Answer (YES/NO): NO